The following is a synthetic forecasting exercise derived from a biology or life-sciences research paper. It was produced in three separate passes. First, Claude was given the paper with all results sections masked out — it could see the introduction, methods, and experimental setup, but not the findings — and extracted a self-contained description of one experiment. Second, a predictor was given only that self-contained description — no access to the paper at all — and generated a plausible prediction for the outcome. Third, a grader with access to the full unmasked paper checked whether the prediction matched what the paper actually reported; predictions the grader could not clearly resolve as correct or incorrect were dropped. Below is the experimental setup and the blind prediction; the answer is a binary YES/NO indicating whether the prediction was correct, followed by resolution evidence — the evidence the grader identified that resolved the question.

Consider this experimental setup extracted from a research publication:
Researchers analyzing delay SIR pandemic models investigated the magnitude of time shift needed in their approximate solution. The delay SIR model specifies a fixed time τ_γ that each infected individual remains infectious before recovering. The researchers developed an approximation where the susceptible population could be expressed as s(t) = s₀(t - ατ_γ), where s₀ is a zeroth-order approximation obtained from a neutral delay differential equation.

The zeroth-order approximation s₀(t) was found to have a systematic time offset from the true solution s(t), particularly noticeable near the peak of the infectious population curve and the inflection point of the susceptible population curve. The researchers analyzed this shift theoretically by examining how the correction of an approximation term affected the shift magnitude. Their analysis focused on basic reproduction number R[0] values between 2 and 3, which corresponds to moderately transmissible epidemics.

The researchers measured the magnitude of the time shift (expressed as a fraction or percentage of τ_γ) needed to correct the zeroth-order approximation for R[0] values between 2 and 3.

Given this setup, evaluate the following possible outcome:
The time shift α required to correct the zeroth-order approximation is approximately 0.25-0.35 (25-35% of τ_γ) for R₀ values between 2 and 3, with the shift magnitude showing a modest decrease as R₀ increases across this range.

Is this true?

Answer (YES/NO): NO